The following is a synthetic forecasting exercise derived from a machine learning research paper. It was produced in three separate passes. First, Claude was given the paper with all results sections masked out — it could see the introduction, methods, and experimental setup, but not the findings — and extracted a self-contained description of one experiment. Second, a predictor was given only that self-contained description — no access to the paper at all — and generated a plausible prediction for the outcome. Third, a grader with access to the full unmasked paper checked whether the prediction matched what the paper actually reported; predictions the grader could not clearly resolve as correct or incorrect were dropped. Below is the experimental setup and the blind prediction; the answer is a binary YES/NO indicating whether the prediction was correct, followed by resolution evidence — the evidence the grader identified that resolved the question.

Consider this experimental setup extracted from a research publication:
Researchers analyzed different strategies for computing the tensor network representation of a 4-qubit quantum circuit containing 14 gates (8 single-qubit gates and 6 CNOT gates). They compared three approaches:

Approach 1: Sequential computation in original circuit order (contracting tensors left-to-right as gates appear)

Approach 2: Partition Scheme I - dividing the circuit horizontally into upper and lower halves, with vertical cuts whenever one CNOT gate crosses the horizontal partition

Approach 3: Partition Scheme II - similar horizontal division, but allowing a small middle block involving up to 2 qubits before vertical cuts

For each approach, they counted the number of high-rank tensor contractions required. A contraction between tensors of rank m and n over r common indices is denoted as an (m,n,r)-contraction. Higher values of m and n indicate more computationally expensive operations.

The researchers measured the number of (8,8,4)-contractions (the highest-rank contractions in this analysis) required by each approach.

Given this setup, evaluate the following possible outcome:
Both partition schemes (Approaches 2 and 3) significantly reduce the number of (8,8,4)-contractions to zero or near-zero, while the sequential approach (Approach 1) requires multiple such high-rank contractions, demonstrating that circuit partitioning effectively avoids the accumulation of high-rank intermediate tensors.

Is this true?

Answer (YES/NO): NO